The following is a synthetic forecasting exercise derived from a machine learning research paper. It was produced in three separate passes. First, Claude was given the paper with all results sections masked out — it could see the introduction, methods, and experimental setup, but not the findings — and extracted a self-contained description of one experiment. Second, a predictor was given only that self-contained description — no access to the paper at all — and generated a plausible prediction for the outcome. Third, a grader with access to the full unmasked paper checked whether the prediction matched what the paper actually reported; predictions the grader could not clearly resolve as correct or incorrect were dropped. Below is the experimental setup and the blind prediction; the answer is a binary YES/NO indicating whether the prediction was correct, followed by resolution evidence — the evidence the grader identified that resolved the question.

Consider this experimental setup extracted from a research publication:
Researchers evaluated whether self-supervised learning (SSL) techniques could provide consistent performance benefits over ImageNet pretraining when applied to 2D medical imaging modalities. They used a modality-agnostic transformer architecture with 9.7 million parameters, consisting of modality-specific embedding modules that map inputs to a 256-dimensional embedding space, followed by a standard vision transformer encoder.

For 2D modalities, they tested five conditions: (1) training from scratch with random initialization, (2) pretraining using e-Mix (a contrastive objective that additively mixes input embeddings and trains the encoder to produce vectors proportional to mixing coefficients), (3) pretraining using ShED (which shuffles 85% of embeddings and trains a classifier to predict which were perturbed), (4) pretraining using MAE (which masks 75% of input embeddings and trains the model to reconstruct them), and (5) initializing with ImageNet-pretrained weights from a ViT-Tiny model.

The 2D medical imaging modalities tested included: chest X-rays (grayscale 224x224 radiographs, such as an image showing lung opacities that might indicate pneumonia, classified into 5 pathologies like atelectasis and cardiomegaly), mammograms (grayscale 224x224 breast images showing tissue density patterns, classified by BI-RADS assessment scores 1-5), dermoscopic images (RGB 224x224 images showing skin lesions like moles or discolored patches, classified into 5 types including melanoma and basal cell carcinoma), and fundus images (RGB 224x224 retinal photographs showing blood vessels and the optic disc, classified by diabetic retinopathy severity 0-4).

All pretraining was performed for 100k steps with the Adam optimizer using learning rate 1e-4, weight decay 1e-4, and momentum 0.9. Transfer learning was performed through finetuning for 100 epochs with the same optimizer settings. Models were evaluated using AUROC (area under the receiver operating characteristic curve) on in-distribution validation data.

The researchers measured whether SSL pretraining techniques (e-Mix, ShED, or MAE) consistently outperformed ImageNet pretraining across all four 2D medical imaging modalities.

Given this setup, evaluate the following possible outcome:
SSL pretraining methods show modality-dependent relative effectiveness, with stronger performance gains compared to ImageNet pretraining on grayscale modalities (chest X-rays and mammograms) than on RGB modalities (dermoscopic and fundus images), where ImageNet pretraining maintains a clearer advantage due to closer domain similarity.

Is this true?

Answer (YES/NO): NO